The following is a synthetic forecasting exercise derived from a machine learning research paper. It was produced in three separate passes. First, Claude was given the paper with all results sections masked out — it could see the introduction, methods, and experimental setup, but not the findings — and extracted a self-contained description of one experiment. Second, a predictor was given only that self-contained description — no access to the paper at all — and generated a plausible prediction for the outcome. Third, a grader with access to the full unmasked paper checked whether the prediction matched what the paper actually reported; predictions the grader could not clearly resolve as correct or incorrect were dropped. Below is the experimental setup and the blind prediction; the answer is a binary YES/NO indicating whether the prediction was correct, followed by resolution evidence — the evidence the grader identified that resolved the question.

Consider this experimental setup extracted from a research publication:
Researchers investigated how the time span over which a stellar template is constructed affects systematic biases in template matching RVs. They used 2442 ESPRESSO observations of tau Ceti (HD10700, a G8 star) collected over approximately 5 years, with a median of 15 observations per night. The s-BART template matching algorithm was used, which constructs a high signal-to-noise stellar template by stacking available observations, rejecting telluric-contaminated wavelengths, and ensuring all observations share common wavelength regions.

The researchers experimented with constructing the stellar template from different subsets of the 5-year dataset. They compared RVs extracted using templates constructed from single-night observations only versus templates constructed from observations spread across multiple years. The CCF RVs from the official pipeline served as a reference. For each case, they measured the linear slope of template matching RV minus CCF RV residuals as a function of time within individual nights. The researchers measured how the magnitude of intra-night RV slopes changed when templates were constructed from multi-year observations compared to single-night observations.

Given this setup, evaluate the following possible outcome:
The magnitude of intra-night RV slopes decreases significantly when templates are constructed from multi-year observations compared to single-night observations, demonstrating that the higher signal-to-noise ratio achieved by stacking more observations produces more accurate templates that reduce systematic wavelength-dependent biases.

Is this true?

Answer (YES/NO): NO